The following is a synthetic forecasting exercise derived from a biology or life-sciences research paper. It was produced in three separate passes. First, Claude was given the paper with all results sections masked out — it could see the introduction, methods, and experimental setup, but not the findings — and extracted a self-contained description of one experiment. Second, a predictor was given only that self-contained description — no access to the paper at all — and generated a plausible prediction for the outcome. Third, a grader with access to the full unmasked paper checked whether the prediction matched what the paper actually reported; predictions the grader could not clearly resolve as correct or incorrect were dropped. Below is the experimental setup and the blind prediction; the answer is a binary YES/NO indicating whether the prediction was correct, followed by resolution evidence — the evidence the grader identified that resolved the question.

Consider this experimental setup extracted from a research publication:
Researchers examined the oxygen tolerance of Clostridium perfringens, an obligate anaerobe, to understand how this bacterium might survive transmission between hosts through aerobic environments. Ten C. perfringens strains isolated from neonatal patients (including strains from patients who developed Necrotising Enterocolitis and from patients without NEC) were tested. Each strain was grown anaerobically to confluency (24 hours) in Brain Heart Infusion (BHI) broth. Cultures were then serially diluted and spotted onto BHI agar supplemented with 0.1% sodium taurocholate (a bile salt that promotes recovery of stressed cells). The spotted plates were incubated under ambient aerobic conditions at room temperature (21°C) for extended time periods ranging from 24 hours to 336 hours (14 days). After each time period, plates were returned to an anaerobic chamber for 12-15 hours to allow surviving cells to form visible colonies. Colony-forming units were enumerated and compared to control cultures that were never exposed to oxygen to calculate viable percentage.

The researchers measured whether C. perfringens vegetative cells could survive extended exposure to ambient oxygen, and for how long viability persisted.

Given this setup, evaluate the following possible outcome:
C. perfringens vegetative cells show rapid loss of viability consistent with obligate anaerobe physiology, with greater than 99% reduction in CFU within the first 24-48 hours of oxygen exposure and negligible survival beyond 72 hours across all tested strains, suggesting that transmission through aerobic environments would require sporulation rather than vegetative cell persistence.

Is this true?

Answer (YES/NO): NO